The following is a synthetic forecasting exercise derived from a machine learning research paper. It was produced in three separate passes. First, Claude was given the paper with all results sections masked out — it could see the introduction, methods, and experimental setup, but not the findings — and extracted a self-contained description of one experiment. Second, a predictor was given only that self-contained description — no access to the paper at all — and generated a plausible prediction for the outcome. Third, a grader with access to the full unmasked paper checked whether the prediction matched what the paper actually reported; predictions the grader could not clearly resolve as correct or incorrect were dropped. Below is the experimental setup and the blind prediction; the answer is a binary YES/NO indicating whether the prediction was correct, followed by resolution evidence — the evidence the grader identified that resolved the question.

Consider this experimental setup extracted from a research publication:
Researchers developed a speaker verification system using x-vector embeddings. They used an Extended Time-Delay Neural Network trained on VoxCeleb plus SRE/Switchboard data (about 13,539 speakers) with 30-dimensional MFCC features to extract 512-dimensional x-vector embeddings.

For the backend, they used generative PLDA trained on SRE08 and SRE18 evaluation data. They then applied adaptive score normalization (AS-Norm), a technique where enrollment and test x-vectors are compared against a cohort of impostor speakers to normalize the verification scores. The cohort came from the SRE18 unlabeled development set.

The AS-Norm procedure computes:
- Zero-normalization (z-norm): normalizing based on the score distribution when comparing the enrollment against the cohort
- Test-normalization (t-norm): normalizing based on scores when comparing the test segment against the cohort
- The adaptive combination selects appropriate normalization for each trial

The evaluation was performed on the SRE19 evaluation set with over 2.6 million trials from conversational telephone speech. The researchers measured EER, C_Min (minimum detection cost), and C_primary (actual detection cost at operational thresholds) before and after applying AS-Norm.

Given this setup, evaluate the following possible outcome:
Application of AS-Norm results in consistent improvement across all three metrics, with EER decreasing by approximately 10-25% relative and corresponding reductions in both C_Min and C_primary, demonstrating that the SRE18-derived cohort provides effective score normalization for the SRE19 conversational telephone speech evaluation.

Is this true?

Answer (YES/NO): YES